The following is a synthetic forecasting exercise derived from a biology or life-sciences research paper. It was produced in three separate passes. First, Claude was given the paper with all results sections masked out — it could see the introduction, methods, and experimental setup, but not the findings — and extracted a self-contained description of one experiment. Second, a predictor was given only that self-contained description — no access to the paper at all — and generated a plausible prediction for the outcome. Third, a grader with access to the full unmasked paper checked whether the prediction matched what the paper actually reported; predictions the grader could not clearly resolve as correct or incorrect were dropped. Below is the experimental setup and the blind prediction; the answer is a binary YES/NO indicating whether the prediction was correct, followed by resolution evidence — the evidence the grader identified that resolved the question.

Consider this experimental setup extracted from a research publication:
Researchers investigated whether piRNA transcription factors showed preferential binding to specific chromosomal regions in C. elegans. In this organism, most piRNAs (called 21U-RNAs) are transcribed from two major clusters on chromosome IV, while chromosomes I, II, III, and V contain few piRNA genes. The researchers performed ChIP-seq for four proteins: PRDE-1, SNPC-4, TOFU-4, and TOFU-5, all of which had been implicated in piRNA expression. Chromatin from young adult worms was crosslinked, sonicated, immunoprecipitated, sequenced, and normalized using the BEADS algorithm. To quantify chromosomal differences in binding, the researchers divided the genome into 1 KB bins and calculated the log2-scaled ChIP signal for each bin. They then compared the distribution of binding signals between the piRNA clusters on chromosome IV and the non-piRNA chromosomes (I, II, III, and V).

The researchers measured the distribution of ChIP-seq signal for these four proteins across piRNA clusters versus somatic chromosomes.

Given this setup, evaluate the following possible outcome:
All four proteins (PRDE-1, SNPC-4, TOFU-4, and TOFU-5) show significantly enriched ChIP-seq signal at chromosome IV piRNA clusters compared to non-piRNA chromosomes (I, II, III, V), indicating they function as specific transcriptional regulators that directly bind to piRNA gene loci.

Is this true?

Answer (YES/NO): YES